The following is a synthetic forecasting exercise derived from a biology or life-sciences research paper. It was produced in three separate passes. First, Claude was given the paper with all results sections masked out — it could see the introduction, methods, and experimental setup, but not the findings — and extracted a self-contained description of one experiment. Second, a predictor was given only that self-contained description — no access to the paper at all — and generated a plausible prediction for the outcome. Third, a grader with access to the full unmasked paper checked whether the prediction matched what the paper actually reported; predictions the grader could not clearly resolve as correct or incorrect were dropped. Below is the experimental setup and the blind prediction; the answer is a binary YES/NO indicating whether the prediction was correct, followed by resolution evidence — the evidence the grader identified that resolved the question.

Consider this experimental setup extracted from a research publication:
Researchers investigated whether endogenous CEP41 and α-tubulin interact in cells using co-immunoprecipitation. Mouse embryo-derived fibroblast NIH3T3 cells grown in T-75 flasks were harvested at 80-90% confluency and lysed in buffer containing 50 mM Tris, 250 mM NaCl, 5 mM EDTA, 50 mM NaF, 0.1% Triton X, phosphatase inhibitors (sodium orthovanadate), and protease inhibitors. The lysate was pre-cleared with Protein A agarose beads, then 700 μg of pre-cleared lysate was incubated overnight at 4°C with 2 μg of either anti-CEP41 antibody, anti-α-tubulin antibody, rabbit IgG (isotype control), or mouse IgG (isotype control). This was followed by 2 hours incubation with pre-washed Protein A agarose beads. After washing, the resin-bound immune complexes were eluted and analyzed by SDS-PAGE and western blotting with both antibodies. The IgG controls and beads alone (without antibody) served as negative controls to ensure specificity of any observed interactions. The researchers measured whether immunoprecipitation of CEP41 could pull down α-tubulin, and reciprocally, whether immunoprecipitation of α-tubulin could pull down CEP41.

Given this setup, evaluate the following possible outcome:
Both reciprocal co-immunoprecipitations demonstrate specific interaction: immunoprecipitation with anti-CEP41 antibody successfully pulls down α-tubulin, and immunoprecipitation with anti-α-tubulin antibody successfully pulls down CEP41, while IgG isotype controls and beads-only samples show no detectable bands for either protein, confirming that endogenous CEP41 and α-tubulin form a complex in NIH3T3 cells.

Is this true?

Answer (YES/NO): YES